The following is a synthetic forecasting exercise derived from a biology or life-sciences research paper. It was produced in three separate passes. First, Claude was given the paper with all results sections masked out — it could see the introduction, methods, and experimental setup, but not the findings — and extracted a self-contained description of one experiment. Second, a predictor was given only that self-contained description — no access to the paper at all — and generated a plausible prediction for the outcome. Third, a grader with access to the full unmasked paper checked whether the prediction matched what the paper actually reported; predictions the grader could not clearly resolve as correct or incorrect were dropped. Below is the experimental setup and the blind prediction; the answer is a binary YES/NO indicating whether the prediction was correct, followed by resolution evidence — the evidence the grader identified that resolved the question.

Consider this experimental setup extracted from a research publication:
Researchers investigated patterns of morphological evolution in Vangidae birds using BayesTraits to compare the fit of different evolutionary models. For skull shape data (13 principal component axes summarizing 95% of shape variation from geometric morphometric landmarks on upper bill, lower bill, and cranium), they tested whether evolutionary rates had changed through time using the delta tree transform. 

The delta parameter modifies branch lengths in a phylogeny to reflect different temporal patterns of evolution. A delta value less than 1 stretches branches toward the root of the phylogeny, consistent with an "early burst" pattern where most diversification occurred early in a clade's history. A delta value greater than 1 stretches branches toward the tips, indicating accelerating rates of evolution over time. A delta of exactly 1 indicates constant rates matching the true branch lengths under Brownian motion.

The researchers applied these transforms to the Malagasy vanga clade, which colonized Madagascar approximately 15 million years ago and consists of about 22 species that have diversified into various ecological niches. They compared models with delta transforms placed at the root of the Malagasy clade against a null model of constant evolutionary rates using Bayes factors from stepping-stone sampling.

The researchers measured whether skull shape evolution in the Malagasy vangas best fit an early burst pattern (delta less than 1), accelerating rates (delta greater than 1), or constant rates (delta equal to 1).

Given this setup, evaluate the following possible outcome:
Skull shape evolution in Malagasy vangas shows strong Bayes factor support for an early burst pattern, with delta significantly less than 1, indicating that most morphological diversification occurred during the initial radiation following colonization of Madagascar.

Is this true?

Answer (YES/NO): NO